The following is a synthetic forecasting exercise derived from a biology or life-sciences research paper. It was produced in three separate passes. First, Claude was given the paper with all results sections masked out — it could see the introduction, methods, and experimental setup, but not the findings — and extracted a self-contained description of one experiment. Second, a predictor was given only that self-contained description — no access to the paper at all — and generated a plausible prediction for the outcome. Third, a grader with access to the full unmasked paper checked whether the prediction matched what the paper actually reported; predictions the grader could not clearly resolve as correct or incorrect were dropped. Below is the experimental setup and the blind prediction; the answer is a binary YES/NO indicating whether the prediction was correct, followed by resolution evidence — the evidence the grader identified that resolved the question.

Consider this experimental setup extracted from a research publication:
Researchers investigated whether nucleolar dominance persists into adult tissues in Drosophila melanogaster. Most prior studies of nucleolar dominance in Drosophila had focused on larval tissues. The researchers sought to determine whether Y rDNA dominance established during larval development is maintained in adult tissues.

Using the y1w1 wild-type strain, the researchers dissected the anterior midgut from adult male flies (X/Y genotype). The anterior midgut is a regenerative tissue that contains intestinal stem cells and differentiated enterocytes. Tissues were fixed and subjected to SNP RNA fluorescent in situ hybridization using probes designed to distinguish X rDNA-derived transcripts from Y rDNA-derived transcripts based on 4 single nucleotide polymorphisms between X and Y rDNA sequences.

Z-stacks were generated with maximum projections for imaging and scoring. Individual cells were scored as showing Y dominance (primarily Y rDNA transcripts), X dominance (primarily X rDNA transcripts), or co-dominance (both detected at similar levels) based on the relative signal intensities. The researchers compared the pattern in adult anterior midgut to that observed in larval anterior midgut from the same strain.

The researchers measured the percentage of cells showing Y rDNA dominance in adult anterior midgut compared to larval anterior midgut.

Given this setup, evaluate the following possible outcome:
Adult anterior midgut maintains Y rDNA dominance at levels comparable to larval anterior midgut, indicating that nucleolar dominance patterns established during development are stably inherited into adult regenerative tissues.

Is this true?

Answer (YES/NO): NO